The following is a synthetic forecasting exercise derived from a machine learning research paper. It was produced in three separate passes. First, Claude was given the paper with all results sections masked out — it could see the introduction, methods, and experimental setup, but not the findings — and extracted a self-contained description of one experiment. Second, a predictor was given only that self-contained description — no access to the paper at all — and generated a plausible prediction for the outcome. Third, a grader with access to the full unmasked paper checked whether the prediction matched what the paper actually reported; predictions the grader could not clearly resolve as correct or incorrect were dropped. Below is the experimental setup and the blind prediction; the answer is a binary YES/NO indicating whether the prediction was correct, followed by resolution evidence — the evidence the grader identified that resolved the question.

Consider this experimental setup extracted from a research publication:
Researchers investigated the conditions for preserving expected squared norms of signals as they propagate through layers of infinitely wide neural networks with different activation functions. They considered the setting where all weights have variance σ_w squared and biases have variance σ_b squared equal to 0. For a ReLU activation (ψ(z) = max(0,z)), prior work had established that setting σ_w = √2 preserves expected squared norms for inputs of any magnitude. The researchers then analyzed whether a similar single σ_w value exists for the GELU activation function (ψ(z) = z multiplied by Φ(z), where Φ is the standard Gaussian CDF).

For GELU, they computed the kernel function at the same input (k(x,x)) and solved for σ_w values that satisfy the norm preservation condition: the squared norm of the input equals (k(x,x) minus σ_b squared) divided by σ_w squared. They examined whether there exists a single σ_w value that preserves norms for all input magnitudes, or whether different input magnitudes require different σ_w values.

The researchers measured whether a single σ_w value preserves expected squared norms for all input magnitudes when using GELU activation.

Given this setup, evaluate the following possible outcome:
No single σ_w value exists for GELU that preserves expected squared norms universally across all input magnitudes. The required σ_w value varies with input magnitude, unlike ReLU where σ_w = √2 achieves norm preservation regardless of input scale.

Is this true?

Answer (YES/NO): YES